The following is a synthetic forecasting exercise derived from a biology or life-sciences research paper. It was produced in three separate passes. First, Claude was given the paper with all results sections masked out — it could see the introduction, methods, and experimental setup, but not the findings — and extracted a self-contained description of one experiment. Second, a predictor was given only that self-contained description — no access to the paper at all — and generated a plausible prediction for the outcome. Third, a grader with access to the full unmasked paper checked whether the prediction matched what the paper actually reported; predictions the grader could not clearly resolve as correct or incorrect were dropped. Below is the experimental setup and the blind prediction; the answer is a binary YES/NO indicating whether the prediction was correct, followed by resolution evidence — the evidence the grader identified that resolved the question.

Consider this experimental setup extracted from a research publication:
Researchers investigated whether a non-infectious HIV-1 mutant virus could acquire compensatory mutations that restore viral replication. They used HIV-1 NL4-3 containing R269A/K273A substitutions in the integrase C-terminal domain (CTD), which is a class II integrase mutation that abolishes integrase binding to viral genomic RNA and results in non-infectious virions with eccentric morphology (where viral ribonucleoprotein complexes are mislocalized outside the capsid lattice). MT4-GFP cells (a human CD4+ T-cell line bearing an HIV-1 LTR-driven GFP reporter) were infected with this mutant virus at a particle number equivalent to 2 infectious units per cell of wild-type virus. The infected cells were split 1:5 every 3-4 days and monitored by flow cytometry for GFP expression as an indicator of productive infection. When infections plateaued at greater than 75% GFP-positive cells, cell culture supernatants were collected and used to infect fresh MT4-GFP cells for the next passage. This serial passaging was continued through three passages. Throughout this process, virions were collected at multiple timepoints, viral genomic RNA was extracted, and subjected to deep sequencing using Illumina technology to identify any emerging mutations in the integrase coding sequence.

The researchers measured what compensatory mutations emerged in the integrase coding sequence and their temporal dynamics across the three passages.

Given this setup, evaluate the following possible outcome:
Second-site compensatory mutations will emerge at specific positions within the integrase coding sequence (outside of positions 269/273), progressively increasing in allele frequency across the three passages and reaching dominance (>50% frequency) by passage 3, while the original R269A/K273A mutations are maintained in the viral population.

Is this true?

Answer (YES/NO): YES